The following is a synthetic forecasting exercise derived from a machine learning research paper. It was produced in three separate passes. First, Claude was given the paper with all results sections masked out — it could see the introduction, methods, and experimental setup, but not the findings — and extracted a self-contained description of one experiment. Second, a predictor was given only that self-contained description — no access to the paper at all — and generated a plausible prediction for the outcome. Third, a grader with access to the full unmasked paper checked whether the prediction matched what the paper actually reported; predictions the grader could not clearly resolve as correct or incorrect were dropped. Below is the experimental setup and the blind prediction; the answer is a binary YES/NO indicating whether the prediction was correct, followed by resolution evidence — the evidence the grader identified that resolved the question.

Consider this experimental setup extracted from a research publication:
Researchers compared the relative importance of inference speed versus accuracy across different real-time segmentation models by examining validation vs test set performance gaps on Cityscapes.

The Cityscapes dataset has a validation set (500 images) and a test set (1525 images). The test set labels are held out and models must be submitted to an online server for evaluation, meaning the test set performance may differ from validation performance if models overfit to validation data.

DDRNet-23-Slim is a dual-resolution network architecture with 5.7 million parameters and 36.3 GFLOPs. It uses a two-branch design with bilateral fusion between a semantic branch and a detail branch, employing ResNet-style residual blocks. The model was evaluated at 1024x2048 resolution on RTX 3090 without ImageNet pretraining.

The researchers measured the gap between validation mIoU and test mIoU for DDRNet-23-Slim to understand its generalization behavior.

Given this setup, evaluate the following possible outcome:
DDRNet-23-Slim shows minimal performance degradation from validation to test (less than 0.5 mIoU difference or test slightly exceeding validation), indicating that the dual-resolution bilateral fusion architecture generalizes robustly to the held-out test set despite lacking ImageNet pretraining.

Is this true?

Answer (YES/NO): NO